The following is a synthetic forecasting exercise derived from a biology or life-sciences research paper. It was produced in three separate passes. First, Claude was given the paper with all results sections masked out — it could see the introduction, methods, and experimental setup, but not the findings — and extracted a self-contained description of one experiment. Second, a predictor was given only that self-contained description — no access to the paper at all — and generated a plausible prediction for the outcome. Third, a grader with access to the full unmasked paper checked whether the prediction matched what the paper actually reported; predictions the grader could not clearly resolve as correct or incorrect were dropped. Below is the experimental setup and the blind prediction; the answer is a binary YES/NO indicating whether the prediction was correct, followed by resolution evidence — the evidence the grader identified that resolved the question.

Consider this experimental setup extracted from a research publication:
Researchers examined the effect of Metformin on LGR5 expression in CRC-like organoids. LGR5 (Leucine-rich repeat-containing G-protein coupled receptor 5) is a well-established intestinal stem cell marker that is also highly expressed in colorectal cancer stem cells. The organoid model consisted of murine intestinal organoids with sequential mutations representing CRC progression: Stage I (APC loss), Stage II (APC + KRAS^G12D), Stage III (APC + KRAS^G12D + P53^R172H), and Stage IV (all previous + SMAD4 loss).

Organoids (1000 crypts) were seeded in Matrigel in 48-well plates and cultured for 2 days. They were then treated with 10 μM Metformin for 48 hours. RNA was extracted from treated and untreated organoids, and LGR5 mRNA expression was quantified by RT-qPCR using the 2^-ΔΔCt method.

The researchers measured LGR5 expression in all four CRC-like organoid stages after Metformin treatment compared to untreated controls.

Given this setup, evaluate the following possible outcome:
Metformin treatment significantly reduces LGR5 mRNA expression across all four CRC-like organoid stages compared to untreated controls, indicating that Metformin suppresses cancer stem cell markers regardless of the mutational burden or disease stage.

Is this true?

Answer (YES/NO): YES